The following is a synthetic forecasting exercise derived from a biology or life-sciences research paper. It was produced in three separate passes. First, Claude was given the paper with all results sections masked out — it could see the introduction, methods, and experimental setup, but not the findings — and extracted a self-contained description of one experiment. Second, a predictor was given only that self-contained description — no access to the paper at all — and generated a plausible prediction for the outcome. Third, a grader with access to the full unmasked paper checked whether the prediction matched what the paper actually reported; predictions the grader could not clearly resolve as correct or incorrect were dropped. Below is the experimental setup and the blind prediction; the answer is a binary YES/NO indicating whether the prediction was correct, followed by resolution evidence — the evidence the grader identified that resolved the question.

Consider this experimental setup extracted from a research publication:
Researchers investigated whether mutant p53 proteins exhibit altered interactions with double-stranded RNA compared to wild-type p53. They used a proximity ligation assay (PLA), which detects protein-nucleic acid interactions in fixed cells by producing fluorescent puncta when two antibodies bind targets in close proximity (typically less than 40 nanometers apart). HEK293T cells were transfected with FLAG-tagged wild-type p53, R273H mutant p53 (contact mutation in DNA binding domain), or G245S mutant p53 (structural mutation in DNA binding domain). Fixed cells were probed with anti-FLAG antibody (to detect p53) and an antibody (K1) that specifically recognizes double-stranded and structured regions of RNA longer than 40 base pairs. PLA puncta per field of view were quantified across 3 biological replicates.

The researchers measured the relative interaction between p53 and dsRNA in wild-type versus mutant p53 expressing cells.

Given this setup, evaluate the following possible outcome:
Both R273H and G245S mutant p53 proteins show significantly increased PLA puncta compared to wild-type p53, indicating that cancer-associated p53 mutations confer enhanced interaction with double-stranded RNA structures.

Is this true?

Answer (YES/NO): YES